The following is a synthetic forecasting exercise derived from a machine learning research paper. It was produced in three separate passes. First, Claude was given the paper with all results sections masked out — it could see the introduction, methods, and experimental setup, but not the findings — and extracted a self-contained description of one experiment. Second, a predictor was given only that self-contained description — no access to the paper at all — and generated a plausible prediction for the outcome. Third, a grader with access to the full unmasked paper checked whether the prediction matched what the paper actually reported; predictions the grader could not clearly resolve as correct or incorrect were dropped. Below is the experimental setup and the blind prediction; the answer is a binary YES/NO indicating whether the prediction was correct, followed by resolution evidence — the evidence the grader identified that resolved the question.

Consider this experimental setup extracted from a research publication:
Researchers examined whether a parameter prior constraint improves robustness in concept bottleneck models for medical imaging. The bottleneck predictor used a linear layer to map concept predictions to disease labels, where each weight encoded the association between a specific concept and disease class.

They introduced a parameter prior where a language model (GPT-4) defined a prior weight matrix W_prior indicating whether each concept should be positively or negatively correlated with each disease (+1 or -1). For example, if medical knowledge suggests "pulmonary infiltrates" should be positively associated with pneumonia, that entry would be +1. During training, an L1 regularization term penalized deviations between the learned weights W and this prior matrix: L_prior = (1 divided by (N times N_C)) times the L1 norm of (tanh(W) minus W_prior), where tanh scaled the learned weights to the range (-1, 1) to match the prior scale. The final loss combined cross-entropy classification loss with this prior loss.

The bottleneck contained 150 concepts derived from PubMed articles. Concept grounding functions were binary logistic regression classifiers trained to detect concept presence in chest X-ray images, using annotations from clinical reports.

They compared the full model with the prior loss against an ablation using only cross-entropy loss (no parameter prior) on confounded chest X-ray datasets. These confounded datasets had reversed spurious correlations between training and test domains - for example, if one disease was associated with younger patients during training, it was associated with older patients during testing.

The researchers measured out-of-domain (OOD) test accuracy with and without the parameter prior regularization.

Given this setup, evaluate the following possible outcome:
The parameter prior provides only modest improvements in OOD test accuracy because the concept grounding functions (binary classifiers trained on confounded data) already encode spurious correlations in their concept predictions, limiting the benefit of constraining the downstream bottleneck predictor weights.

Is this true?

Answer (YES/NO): NO